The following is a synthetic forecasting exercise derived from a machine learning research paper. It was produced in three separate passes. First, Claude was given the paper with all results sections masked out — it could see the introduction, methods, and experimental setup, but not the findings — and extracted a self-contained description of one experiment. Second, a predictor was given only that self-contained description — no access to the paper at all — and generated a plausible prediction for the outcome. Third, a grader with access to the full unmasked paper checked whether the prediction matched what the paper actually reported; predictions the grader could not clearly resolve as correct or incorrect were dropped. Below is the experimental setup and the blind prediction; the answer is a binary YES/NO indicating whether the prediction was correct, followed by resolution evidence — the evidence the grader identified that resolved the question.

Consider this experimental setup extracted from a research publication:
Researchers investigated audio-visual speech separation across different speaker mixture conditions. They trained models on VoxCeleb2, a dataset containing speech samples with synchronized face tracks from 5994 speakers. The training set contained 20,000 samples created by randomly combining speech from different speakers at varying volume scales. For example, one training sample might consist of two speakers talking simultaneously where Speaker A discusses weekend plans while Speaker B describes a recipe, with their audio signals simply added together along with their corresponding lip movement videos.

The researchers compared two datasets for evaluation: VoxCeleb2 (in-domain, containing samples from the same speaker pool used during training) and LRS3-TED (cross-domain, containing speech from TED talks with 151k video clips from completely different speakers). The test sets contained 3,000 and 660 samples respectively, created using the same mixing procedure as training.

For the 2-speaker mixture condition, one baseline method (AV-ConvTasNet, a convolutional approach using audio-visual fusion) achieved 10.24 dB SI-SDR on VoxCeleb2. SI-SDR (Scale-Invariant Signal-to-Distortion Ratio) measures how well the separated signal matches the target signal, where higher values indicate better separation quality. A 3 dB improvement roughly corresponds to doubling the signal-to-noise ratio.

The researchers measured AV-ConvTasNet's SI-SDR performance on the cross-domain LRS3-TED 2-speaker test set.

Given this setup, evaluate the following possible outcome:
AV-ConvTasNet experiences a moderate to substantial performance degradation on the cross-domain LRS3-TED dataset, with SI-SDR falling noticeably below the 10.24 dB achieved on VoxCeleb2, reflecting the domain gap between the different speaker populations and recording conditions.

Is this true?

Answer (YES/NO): NO